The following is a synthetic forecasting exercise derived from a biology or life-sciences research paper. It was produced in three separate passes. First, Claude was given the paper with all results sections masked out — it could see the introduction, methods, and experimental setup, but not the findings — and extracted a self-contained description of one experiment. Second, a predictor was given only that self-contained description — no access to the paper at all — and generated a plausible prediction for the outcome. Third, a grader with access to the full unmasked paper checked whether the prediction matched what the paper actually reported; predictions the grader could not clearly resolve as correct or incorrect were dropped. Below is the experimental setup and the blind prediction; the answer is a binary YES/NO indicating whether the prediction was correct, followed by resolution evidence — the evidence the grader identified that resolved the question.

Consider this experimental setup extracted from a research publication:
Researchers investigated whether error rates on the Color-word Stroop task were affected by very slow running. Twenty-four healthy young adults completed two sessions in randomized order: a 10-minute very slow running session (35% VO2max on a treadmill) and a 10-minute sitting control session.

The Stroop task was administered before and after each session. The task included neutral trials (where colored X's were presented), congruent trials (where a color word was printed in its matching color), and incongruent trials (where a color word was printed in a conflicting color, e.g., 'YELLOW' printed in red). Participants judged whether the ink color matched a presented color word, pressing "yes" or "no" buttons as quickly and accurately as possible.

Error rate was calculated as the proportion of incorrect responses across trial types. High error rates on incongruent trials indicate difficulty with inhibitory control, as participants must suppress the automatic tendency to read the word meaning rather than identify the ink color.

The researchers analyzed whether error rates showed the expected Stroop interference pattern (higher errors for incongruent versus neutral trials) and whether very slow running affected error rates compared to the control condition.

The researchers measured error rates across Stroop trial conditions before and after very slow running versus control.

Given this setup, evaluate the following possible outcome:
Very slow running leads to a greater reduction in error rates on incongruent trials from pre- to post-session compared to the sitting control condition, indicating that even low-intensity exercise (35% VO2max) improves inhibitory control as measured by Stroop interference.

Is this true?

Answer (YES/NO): NO